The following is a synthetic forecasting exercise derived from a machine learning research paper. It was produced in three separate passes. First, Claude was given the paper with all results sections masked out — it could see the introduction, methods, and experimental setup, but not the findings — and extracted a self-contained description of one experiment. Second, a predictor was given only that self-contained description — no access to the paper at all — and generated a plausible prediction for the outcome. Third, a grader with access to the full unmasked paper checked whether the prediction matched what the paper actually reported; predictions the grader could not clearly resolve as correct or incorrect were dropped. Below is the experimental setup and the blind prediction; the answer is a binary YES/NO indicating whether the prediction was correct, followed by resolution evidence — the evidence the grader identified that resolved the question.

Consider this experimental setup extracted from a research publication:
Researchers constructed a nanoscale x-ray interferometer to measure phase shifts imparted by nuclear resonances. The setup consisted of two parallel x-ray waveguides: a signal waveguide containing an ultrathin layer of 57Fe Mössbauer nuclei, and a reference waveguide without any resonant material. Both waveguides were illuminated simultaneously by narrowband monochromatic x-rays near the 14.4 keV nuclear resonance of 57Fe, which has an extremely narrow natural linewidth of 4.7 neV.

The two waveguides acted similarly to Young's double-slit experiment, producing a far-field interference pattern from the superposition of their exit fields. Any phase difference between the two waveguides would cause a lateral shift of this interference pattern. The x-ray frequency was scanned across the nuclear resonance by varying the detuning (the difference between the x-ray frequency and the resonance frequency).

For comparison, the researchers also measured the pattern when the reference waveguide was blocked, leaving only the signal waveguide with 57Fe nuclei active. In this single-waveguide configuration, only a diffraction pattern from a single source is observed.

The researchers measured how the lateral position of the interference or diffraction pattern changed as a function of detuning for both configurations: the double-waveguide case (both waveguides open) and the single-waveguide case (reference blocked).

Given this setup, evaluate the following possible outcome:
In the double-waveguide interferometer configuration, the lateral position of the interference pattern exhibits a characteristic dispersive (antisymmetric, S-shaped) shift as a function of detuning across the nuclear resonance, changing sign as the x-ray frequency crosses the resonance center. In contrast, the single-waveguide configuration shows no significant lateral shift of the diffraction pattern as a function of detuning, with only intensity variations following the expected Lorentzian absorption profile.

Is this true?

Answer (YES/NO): YES